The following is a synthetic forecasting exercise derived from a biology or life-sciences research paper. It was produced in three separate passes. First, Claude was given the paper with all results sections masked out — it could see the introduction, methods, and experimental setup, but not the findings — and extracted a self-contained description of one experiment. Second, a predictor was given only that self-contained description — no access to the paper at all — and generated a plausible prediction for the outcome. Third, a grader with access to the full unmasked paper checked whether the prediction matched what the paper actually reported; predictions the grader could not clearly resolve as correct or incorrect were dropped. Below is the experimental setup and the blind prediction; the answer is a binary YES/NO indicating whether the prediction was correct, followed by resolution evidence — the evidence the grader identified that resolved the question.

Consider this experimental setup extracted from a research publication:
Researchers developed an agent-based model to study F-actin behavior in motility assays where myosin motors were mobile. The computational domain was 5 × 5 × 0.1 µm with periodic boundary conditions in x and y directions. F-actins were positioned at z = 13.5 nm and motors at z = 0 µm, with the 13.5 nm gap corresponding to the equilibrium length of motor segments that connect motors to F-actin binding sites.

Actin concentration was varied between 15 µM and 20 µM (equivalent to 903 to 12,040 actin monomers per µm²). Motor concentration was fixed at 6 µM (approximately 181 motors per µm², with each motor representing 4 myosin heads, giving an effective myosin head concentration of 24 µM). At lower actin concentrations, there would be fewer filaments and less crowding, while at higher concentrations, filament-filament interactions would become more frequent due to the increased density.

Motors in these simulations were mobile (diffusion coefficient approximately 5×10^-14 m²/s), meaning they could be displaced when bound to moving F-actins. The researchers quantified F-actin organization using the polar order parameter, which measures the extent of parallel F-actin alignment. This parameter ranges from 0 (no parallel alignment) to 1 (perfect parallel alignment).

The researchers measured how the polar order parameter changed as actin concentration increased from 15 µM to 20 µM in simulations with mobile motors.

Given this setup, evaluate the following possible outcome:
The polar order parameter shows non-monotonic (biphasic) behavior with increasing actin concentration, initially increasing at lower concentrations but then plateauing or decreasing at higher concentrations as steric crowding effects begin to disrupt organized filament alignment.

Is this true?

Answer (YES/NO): NO